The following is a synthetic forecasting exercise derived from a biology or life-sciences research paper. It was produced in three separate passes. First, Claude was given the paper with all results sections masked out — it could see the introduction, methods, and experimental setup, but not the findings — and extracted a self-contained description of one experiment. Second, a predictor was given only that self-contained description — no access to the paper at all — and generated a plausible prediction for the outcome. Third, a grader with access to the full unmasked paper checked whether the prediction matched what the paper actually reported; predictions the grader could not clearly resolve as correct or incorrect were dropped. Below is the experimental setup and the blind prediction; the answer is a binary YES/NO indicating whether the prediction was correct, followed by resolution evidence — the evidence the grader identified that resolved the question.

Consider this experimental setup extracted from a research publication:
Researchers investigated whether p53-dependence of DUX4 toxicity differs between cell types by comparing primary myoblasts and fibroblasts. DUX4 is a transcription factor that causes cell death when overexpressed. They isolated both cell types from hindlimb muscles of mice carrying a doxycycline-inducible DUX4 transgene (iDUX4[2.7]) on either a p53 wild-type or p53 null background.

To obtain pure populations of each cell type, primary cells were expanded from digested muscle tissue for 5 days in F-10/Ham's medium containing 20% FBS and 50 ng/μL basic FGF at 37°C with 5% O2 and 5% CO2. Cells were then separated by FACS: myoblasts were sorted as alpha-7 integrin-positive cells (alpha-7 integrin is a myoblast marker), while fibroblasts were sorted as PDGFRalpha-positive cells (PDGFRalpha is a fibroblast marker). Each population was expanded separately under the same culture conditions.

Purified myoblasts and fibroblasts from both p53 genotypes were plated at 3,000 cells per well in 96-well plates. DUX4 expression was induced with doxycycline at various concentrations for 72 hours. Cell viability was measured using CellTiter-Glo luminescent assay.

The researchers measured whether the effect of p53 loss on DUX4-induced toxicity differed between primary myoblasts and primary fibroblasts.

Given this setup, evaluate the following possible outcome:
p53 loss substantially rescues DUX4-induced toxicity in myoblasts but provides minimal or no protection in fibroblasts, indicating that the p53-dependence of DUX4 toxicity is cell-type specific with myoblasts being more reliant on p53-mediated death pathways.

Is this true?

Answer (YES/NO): NO